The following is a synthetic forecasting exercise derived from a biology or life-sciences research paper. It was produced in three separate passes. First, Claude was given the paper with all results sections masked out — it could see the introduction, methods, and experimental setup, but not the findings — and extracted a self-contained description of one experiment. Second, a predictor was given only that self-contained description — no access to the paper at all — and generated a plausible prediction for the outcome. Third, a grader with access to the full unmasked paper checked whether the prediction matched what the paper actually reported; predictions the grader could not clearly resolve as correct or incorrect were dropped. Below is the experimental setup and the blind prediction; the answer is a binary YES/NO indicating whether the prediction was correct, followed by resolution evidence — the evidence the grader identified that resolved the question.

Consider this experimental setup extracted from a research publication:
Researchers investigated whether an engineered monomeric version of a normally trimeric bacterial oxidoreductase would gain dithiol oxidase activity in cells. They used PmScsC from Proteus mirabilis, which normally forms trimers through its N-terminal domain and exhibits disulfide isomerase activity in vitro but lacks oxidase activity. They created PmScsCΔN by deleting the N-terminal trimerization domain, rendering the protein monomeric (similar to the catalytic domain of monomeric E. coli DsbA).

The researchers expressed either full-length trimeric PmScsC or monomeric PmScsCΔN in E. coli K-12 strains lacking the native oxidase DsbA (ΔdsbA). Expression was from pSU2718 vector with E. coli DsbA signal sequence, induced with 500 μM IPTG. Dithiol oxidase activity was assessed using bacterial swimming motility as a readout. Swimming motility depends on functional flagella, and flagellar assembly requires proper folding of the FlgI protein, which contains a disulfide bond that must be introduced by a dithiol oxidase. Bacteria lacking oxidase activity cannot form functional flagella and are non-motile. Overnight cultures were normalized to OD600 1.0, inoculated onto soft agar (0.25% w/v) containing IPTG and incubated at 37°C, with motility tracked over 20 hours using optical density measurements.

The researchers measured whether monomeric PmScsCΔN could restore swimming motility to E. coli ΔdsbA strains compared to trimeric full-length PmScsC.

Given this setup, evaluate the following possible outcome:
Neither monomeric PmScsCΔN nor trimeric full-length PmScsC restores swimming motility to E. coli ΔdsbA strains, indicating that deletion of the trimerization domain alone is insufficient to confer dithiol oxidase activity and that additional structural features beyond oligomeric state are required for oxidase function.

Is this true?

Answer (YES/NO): NO